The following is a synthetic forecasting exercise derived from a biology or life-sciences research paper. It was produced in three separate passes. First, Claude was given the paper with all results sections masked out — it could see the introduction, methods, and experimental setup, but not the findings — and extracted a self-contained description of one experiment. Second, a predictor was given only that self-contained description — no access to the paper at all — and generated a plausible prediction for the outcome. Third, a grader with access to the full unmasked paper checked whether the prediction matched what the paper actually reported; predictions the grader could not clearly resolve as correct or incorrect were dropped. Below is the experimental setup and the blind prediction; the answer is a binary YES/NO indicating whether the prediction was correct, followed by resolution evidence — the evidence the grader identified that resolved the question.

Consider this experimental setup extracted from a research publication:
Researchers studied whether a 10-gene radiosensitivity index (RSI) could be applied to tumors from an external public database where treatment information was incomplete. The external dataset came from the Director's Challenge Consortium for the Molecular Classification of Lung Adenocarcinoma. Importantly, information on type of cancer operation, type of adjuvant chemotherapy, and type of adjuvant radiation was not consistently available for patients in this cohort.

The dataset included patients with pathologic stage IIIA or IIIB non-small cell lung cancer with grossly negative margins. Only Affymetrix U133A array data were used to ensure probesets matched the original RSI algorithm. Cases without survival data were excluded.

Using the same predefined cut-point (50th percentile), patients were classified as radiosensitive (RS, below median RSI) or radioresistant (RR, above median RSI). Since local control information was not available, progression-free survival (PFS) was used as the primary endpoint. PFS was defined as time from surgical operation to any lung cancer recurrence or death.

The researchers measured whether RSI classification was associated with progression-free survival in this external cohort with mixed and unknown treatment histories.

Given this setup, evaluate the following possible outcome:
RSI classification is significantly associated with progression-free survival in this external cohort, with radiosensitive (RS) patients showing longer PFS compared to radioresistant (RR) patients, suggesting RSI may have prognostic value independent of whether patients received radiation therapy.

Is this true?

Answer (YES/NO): NO